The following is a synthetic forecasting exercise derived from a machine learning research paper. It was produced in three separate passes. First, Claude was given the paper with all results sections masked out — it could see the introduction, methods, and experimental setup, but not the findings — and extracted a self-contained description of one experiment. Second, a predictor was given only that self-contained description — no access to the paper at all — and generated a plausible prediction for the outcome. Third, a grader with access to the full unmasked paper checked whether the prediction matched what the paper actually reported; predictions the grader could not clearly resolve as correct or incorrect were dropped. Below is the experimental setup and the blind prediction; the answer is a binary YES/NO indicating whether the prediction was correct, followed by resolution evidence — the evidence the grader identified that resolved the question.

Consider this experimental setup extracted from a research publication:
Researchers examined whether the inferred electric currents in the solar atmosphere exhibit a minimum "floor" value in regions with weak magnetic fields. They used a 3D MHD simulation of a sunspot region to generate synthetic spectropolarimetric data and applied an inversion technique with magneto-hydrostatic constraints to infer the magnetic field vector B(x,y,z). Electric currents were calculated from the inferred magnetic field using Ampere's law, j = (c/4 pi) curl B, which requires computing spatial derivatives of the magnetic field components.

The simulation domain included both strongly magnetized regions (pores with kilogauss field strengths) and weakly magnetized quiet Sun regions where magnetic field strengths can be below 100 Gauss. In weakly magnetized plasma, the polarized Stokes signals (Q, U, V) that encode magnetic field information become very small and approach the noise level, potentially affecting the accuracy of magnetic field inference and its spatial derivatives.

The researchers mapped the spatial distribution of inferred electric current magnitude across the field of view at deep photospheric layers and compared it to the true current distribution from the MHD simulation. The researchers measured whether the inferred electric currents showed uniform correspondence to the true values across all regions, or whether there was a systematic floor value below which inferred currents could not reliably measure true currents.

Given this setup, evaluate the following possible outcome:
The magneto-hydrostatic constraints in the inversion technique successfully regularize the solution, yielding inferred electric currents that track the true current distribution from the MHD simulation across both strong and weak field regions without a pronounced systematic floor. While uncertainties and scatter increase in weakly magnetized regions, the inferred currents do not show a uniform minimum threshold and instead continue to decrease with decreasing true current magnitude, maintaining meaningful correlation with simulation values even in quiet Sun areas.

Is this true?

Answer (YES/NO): NO